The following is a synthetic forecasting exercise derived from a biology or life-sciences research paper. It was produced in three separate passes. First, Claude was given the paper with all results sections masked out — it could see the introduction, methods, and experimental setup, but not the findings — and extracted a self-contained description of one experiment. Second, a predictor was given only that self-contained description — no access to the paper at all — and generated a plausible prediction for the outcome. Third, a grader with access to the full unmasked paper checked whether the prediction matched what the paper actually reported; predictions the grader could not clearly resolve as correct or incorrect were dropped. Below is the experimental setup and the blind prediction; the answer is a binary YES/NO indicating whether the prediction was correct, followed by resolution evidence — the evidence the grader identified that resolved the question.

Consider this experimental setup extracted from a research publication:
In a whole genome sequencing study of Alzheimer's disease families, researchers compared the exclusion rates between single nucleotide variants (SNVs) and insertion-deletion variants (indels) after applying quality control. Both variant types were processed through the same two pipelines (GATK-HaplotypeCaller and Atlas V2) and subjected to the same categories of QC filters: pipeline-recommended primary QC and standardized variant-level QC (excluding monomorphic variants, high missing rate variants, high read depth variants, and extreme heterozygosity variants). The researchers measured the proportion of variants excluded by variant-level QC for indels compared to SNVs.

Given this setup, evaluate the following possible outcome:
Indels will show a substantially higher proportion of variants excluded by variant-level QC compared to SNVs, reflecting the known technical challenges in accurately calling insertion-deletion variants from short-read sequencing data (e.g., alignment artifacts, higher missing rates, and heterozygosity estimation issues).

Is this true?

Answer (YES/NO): YES